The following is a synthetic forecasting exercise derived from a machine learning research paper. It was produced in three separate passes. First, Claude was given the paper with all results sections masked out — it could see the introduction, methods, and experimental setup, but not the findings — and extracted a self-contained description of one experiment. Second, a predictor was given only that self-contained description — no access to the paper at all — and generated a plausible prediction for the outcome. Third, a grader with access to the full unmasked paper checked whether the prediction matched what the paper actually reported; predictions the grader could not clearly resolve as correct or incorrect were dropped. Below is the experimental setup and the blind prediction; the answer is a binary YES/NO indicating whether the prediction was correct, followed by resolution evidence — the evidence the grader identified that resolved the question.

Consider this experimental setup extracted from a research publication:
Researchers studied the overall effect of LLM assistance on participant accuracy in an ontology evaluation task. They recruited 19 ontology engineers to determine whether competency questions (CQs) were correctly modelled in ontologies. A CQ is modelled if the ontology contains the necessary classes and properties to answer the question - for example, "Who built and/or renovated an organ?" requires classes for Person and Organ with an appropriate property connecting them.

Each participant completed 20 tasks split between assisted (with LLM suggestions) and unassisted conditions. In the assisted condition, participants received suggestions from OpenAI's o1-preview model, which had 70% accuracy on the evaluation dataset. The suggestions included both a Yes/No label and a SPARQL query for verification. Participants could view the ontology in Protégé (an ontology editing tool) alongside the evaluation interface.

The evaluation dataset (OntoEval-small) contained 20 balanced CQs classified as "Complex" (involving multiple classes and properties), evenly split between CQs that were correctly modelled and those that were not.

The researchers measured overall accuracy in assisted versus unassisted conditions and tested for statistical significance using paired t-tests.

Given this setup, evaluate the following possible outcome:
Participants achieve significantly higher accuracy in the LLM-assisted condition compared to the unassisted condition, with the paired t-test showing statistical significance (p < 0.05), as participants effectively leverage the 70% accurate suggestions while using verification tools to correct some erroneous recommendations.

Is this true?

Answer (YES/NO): NO